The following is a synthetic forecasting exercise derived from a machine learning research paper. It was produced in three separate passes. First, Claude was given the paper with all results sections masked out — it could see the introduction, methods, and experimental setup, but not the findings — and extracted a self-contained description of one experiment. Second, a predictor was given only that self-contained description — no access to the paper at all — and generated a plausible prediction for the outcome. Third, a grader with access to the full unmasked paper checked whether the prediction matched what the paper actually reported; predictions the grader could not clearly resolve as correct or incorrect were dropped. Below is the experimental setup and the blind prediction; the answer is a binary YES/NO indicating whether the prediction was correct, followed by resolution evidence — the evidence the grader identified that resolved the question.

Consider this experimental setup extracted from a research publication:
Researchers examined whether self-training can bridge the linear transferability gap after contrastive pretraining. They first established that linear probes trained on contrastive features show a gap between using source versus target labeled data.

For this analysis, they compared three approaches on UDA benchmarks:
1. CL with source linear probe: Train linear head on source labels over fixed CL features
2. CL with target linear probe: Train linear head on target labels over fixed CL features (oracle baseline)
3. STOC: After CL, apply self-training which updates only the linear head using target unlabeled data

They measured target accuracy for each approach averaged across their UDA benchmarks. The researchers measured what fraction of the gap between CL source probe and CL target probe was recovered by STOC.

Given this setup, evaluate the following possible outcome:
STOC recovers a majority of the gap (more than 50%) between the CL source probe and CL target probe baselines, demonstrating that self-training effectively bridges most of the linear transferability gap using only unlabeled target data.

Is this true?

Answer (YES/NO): NO